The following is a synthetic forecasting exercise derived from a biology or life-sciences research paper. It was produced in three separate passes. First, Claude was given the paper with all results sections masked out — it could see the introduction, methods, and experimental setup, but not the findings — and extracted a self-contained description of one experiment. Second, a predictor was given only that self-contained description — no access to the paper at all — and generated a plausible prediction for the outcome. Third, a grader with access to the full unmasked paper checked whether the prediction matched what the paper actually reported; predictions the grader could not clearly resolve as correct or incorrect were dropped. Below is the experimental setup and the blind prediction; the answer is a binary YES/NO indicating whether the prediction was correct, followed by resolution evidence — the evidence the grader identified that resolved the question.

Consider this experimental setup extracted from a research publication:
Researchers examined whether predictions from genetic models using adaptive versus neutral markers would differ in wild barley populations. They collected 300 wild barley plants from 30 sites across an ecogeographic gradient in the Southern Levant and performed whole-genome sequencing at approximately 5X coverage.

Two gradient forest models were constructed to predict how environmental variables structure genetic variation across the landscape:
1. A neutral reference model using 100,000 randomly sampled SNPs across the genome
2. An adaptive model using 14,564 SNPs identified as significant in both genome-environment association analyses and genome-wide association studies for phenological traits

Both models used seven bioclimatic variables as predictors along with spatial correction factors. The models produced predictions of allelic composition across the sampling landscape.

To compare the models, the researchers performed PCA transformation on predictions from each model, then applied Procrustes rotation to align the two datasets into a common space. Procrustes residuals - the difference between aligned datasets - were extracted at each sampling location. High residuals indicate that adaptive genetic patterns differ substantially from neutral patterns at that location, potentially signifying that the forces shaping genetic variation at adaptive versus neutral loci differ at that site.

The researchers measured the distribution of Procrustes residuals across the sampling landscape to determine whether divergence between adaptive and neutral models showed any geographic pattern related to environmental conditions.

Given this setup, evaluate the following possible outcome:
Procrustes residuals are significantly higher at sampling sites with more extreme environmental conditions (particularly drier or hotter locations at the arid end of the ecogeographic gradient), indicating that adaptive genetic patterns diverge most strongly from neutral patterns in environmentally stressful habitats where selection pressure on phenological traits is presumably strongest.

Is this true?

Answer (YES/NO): YES